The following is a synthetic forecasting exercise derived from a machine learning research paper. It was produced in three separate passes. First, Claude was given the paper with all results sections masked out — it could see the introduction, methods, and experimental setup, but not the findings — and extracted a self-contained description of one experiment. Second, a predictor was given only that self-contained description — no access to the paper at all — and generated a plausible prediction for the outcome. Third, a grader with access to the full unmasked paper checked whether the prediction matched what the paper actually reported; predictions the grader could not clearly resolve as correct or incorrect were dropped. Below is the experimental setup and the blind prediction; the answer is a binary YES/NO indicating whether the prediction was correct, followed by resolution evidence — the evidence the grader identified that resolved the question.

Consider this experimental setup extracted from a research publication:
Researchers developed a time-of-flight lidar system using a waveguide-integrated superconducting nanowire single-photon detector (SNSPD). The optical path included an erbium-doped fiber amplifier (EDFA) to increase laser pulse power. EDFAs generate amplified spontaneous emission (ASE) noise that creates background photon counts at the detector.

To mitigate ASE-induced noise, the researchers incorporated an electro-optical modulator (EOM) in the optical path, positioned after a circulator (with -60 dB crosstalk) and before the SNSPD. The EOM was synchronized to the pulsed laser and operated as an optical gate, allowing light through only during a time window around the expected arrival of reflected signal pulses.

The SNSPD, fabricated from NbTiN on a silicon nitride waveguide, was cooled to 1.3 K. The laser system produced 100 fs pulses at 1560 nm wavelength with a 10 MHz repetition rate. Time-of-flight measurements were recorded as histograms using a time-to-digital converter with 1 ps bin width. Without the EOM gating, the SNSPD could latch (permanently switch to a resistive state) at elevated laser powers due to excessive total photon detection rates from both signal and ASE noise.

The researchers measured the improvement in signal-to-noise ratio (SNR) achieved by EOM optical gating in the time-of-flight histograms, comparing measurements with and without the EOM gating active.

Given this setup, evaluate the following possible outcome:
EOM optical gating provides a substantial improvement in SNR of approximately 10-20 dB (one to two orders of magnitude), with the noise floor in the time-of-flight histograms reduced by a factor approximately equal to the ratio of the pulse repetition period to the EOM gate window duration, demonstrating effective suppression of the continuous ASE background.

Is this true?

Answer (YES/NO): YES